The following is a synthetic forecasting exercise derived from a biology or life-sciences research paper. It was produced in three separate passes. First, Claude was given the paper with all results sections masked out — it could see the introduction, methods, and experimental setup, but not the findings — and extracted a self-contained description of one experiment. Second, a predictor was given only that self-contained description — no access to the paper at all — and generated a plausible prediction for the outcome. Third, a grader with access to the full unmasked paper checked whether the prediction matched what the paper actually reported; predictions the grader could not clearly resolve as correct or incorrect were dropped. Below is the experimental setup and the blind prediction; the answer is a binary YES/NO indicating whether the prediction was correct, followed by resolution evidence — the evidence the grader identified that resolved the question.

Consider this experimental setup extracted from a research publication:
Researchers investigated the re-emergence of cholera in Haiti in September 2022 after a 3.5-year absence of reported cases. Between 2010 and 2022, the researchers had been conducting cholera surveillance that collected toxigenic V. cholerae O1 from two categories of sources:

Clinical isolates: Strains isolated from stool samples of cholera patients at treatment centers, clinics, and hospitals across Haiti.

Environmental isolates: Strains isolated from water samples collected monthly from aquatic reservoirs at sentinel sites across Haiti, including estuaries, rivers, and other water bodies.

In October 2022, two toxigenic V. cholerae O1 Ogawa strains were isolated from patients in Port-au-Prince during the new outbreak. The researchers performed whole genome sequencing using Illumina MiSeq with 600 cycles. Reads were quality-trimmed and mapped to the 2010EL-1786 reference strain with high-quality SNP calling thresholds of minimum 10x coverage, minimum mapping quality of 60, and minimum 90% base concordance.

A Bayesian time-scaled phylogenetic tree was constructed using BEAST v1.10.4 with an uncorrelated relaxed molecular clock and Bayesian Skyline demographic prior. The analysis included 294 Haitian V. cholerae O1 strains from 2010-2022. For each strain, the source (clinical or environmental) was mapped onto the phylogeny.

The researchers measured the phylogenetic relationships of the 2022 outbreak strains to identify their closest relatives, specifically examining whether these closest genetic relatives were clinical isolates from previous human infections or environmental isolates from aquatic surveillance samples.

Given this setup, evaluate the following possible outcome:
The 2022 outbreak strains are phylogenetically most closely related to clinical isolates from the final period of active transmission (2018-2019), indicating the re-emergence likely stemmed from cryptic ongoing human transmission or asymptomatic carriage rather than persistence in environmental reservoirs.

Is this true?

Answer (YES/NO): NO